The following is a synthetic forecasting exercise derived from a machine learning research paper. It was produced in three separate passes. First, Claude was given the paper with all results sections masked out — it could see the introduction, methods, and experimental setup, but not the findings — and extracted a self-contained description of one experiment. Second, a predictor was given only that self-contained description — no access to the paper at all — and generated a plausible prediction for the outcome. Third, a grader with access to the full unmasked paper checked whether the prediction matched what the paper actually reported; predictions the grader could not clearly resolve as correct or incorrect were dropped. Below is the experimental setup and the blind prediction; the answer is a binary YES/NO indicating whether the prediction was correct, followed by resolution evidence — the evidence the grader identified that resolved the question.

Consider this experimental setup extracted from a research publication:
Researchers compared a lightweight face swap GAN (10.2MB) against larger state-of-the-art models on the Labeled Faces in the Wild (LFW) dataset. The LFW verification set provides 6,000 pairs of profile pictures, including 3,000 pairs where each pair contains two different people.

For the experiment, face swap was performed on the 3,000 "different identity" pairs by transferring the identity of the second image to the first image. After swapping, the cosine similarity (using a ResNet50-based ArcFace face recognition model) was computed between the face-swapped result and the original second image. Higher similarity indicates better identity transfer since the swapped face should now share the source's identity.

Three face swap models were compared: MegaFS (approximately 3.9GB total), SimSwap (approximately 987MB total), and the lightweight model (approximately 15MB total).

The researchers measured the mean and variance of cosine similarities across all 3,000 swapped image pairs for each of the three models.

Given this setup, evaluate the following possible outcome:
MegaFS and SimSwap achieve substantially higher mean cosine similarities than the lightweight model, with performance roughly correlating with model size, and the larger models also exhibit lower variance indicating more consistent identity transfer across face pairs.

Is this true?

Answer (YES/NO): NO